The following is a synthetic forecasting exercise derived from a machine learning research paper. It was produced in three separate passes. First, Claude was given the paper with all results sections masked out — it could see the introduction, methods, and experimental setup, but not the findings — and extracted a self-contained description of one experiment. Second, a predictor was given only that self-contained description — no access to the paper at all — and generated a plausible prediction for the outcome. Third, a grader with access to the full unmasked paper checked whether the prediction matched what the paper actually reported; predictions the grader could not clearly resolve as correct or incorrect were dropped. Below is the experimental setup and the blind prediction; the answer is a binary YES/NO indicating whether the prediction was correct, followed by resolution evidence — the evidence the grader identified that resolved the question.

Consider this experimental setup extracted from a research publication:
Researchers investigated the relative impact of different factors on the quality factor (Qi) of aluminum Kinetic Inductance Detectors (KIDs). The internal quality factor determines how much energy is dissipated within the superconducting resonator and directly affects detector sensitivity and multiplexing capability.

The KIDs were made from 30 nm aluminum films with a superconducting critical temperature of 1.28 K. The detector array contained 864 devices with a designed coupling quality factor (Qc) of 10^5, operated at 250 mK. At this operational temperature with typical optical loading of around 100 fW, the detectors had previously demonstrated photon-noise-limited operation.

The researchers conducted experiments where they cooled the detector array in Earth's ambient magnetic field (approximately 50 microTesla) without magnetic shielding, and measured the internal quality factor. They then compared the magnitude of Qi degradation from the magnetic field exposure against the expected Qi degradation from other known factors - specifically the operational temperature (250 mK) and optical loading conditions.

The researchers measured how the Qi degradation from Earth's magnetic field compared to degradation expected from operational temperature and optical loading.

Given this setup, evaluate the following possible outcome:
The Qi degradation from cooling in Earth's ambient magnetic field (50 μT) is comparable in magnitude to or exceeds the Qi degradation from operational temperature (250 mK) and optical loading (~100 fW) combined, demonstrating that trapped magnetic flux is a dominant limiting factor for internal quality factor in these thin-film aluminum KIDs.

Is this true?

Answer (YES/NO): YES